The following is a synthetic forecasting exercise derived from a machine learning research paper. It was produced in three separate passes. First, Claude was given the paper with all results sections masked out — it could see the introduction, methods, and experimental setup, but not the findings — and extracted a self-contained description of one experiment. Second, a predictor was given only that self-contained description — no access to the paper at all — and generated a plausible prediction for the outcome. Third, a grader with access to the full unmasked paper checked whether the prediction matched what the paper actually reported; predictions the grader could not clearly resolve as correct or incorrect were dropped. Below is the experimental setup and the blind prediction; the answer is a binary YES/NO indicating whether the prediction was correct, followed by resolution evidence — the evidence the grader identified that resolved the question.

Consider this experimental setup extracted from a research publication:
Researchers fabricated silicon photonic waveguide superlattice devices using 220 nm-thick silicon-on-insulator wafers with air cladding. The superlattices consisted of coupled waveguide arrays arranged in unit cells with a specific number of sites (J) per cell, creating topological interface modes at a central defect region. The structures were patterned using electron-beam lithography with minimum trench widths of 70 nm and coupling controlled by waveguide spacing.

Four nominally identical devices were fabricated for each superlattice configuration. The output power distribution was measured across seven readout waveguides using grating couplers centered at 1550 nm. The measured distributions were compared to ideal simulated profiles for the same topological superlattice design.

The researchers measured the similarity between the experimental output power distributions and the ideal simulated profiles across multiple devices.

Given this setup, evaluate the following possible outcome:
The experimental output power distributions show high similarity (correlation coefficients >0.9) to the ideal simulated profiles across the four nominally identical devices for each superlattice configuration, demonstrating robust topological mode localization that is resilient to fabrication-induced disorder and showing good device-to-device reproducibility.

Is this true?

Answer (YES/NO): YES